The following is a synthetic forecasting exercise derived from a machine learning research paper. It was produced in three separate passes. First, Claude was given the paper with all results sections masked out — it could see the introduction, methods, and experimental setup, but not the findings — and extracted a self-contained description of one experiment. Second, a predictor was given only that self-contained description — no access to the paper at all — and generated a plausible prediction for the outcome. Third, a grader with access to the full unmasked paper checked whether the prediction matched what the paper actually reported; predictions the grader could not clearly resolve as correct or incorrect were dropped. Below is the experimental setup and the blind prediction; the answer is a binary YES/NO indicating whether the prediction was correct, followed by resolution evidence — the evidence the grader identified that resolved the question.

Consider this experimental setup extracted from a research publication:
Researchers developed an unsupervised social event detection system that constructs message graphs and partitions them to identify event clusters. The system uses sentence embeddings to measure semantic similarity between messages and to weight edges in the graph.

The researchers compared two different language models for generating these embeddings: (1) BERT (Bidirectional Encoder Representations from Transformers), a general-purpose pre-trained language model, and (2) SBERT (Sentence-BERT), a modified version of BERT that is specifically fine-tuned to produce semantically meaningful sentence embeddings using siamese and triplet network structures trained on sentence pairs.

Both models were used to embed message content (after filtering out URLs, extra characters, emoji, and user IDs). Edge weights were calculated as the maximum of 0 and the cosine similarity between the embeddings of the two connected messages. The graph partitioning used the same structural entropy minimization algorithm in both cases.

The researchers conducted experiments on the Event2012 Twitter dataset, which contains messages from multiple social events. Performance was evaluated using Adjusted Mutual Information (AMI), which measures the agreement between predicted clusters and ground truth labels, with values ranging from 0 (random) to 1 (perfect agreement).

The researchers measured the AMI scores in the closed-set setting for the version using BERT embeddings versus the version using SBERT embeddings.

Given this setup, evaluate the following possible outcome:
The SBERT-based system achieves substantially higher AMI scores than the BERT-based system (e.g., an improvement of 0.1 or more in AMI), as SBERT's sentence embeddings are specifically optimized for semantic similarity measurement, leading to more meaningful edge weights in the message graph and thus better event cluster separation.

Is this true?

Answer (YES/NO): YES